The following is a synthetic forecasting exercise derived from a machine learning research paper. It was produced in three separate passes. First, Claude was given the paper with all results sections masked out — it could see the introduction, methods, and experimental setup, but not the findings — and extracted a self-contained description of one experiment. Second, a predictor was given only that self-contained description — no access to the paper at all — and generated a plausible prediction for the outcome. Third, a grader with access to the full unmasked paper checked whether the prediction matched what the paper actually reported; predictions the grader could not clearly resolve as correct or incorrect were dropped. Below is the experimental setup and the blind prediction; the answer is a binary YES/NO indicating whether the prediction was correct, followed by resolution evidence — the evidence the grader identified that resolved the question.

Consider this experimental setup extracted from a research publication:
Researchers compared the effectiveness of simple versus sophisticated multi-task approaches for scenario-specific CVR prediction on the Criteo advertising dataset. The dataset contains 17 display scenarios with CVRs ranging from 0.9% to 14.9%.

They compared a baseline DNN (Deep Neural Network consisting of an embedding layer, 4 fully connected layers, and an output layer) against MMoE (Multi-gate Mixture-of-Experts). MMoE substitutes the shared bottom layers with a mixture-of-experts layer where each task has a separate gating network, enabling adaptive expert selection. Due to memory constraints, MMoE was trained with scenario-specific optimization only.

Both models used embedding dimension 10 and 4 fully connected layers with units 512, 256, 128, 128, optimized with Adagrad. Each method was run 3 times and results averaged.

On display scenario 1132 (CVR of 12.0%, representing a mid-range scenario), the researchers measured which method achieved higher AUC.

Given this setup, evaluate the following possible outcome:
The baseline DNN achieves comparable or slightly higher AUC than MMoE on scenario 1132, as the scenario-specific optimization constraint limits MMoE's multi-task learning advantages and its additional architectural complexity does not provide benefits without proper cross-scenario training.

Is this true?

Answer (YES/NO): NO